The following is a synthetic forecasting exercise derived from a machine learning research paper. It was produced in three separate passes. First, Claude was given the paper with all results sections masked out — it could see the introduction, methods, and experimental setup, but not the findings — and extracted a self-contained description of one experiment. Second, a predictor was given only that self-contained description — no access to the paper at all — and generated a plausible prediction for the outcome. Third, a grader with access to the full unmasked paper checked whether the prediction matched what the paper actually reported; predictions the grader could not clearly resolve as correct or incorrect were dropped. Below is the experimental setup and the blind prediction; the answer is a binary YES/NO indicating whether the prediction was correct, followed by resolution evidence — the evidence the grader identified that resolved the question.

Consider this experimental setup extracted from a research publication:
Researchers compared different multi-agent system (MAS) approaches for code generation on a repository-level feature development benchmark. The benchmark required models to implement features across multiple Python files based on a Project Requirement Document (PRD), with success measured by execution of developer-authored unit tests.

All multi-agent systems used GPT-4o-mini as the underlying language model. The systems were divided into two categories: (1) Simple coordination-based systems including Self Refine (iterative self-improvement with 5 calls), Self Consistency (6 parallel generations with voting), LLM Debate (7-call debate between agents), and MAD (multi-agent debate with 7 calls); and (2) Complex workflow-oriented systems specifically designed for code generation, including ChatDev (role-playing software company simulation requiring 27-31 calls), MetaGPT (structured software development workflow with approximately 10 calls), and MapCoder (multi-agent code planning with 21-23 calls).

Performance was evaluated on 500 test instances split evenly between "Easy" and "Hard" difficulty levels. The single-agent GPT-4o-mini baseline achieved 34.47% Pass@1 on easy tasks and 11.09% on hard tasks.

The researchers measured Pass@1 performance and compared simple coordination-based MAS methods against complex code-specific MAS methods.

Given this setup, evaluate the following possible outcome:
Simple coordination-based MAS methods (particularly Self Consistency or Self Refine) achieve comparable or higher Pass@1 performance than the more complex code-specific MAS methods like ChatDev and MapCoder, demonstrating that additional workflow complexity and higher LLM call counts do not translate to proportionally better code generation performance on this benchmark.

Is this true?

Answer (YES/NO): YES